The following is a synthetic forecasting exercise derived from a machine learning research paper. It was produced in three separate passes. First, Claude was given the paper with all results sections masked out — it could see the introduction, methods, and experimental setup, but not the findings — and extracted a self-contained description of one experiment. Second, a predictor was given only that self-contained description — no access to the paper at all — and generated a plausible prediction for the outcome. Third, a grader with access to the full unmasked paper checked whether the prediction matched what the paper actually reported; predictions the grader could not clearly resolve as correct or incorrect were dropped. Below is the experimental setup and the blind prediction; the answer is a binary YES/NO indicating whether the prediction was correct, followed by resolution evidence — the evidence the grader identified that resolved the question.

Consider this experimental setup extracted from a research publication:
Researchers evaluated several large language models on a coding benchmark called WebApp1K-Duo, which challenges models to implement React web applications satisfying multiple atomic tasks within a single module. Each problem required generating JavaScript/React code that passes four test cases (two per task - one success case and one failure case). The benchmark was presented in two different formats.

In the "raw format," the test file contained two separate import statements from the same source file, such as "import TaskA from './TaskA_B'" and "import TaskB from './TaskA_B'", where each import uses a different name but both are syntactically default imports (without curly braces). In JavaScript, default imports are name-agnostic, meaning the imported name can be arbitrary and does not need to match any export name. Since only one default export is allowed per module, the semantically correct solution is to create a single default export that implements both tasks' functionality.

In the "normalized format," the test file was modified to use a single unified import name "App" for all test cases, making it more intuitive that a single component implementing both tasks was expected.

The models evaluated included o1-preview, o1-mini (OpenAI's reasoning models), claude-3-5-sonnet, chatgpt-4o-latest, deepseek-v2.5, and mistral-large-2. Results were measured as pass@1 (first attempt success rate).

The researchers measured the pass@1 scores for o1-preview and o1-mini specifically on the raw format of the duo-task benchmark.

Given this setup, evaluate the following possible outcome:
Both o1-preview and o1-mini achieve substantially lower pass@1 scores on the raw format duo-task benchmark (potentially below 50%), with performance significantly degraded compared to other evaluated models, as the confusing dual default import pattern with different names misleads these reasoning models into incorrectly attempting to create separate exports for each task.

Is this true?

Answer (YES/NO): YES